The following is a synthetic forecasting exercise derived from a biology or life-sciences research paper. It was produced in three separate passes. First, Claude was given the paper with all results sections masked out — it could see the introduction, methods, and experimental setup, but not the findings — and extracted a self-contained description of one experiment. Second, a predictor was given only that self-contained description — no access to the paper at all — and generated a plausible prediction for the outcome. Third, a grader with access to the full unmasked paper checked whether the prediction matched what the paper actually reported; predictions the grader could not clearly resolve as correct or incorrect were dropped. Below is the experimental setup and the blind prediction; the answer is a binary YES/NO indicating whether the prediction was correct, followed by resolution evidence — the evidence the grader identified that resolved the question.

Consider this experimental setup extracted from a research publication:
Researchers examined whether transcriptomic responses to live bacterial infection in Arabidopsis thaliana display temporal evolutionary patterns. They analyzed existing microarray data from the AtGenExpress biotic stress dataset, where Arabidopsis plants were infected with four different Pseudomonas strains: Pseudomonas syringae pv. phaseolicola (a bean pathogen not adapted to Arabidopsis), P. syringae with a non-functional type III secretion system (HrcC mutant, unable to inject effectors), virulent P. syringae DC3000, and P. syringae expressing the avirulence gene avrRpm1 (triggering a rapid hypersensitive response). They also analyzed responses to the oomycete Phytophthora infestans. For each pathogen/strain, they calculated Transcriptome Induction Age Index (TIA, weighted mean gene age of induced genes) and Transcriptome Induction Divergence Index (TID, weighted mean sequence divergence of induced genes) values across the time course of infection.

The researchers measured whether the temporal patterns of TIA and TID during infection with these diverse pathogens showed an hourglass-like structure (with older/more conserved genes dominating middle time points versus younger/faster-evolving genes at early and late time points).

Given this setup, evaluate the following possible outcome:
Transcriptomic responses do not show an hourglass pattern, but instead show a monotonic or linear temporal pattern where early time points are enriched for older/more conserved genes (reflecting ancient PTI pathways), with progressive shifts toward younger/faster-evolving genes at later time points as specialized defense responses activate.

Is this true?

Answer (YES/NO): NO